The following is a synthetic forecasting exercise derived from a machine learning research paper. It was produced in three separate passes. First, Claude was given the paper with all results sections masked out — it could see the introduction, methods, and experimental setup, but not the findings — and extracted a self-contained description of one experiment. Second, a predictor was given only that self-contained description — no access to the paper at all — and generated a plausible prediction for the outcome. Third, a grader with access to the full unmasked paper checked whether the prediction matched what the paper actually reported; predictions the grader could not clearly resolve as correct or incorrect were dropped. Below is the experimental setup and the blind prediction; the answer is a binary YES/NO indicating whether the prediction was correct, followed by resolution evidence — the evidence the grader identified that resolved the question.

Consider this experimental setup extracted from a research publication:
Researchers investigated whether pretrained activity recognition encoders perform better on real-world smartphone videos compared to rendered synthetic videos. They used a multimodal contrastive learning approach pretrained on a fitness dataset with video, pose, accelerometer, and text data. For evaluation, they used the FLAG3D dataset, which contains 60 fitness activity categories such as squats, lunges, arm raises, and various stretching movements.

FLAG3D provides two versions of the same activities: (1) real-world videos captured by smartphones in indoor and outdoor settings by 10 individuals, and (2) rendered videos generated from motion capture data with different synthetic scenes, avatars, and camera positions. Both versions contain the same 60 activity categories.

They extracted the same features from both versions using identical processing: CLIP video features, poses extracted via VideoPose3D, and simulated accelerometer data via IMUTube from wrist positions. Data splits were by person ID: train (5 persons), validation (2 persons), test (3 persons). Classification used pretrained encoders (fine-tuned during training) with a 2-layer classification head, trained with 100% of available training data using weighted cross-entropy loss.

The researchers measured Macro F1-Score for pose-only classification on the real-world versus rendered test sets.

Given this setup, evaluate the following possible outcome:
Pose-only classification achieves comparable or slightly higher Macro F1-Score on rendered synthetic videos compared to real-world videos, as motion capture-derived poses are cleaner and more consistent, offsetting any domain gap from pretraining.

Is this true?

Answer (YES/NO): YES